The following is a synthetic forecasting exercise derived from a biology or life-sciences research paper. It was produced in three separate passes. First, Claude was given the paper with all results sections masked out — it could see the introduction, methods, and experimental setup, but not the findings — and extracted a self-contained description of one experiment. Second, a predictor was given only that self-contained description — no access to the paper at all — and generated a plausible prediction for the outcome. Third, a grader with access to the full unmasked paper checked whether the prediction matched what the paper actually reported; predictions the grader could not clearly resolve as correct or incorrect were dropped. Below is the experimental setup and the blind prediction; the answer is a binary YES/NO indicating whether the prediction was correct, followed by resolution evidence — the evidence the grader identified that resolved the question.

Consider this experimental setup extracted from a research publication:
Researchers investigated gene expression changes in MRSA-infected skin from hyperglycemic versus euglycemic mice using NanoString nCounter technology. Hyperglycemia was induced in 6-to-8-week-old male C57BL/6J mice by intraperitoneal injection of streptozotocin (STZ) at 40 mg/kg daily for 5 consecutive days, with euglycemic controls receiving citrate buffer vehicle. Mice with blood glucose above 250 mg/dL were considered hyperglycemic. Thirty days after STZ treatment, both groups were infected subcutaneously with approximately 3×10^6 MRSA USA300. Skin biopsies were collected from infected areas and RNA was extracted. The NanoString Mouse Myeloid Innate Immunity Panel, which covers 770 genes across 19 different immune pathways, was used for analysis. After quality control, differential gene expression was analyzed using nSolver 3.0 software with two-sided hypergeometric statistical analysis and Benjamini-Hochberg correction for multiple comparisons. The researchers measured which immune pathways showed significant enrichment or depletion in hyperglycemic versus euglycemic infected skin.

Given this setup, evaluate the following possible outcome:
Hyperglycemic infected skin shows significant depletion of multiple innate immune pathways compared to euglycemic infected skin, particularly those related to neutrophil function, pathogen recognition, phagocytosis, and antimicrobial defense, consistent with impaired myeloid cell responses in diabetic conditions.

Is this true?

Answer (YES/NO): NO